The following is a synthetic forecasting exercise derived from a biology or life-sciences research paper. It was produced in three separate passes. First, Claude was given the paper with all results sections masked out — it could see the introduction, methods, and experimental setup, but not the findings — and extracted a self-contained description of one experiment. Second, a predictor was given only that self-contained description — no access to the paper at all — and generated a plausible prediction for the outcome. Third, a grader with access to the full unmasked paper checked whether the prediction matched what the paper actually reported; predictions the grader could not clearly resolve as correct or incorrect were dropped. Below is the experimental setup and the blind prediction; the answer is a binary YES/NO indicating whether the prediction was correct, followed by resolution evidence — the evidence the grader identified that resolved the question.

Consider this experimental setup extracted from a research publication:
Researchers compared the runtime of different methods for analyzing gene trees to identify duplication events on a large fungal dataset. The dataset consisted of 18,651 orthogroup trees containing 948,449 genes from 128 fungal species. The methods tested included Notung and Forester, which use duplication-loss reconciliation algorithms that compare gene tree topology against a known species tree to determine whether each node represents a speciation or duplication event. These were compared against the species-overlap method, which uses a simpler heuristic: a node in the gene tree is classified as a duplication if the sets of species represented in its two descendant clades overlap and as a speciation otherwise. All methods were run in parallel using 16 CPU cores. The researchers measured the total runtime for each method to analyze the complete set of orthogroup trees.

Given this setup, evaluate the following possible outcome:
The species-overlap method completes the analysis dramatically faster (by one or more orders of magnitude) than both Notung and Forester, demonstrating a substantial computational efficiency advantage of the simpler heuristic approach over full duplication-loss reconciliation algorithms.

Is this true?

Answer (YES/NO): YES